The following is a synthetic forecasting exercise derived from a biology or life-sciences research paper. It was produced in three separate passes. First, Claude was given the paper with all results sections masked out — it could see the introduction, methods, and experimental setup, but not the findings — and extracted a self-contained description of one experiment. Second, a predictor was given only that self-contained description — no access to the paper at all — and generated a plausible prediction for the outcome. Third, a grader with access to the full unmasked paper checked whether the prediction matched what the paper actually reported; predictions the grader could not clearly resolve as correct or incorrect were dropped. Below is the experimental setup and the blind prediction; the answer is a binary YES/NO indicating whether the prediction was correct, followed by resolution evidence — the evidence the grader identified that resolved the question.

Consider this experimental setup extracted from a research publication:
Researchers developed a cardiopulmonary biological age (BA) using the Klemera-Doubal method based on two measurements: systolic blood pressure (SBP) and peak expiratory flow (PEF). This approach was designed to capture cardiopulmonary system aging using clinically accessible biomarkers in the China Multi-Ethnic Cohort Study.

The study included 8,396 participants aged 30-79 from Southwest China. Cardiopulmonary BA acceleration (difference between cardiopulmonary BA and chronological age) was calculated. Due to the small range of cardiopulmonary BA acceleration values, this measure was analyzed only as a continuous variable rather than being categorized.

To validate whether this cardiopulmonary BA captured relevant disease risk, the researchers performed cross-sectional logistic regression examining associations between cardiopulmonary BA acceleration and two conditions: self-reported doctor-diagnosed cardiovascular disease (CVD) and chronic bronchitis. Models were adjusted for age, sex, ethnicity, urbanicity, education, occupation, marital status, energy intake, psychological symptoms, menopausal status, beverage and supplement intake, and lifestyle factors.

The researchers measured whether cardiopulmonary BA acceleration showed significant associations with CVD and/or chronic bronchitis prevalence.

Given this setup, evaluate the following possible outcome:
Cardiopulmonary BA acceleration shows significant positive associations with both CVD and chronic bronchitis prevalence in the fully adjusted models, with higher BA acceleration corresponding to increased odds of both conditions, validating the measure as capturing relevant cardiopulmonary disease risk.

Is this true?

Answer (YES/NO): NO